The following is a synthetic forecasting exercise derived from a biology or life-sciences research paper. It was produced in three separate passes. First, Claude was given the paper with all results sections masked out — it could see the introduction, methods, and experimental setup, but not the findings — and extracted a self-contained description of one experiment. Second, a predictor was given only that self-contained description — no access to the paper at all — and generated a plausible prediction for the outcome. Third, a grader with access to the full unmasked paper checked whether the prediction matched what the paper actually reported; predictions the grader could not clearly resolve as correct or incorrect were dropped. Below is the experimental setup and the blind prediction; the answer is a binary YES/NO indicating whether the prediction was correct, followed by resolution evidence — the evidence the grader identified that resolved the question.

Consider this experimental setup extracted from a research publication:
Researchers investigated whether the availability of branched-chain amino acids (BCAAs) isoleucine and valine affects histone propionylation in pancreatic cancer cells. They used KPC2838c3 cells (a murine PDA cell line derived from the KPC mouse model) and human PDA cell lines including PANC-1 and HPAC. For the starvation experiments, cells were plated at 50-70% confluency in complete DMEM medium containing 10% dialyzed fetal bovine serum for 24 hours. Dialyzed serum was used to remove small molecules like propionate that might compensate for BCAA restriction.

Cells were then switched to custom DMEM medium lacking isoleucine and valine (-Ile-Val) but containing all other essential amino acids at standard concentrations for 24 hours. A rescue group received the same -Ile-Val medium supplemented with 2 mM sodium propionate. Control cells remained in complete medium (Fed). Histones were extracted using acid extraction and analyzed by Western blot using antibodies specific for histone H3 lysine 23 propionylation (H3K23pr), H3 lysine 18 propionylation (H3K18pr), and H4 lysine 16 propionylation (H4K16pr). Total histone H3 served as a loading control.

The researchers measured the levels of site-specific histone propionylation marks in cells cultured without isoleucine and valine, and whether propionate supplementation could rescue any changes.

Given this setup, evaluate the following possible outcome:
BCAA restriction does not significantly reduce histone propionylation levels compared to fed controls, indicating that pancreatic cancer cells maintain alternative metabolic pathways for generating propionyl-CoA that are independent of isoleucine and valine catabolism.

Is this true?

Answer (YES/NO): NO